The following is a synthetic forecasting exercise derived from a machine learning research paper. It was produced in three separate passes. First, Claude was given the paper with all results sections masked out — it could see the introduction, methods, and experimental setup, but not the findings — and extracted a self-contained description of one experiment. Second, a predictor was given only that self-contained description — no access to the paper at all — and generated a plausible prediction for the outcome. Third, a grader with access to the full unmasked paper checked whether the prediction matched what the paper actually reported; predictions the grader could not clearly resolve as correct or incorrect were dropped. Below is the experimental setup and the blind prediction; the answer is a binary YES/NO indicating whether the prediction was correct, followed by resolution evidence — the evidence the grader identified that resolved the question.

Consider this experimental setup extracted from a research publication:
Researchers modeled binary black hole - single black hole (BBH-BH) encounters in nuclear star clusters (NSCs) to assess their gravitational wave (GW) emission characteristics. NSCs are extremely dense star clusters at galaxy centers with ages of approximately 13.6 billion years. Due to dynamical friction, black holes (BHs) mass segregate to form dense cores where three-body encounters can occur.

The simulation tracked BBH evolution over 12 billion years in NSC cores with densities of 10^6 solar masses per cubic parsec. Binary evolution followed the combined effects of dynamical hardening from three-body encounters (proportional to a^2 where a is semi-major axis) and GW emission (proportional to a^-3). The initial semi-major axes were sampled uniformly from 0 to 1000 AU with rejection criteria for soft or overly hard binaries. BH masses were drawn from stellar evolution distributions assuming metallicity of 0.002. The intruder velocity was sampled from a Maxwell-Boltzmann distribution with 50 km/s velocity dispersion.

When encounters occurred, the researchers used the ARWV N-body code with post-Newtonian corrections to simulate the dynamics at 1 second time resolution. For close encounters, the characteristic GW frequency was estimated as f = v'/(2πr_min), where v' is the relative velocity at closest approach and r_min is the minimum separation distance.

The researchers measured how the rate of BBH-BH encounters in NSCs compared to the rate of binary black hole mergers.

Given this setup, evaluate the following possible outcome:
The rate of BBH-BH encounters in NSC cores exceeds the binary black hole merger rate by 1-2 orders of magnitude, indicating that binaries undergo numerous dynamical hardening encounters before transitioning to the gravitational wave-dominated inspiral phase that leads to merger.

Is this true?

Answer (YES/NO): NO